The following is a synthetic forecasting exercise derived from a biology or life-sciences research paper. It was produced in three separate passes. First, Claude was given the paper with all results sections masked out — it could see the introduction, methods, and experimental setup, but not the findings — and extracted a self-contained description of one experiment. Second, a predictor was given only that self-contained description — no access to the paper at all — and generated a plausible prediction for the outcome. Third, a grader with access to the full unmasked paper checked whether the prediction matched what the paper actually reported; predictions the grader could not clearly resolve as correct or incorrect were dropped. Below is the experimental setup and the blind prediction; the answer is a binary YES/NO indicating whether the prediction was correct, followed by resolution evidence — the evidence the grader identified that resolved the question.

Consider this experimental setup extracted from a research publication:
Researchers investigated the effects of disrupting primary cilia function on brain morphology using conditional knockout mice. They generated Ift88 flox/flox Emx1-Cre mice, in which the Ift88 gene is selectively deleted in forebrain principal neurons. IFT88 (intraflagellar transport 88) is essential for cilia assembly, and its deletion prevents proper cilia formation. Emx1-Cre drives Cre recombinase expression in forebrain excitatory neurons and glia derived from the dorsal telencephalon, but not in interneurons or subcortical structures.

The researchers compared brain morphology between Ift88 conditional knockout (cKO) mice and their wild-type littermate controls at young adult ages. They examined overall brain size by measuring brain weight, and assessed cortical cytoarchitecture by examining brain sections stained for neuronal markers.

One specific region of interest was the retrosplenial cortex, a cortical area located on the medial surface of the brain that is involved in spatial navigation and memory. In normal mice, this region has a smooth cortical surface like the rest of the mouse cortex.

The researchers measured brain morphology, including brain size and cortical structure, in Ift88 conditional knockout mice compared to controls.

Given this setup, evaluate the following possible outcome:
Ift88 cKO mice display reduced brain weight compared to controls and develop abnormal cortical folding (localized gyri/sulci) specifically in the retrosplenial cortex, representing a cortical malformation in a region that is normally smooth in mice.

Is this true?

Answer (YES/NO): NO